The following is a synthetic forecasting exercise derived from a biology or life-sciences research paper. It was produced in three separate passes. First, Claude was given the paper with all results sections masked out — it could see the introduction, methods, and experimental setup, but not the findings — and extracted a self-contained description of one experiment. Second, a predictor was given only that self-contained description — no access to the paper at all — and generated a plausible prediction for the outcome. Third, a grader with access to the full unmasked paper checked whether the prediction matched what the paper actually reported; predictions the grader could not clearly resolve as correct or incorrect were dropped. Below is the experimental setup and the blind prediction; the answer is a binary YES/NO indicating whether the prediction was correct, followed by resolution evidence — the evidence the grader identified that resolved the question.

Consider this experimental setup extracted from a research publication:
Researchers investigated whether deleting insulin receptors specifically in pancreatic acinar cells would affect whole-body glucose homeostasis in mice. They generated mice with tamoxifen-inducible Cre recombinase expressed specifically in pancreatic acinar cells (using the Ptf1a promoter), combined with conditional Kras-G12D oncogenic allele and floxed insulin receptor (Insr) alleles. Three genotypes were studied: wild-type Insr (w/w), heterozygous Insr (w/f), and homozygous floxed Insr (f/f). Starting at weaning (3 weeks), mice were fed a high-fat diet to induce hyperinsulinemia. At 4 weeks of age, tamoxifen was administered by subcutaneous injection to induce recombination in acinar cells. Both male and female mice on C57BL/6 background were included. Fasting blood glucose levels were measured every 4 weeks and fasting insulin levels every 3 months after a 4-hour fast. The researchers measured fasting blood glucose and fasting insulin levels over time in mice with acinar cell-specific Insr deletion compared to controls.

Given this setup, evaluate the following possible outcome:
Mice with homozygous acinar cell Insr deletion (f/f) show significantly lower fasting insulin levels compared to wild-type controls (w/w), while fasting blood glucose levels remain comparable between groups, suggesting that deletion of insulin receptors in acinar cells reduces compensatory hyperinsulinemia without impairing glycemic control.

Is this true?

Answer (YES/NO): NO